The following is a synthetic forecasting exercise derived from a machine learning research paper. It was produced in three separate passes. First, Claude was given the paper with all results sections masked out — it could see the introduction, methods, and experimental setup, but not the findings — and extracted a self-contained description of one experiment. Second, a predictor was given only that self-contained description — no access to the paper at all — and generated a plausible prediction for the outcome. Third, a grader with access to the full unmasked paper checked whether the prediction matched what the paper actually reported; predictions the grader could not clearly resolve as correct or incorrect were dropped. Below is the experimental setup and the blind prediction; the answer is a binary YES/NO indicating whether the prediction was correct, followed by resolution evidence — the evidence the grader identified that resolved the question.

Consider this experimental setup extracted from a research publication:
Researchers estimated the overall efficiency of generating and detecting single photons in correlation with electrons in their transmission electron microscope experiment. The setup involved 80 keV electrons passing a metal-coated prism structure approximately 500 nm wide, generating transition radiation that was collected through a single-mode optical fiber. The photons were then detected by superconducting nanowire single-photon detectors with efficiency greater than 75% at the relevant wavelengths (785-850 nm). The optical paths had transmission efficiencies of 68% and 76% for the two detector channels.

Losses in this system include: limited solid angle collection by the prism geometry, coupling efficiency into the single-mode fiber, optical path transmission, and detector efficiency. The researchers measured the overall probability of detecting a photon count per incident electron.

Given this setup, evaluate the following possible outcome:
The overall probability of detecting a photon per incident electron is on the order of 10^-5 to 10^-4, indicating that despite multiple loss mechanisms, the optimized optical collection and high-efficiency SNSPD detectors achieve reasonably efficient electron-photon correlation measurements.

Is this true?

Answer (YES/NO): NO